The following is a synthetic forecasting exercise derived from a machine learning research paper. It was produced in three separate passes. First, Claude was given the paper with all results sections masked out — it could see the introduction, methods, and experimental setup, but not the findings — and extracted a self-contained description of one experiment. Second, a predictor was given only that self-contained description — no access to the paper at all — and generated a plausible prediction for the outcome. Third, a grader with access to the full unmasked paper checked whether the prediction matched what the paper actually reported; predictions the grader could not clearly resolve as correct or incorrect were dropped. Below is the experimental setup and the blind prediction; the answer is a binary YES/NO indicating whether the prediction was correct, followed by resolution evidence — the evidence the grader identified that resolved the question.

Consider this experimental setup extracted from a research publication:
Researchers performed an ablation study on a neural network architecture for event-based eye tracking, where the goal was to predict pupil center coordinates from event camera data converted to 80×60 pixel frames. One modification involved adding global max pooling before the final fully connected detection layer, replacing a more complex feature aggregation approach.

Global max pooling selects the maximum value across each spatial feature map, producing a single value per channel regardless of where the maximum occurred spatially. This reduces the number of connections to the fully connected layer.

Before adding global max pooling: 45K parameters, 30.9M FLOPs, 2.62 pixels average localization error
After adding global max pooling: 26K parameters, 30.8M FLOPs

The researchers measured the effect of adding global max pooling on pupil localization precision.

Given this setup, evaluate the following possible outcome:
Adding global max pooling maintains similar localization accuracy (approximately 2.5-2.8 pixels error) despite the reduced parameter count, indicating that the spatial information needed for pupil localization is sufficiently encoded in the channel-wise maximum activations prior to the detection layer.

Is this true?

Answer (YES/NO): NO